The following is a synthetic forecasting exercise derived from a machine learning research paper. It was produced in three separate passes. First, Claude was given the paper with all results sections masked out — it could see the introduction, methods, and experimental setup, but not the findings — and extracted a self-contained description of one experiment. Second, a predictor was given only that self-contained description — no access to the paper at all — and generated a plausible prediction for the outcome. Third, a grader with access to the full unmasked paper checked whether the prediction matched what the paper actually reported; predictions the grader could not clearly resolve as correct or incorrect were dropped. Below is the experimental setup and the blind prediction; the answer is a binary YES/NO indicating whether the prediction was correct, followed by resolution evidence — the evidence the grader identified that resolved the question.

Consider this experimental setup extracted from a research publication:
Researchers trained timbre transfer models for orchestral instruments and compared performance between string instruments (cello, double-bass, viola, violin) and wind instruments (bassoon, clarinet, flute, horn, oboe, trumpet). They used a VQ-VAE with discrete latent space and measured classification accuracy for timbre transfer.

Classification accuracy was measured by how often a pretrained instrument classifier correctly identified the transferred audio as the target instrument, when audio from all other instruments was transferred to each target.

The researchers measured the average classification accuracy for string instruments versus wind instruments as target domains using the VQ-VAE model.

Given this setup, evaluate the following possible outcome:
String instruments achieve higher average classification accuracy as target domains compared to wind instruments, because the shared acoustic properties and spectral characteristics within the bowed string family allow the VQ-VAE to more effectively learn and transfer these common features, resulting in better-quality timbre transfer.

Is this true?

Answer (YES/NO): NO